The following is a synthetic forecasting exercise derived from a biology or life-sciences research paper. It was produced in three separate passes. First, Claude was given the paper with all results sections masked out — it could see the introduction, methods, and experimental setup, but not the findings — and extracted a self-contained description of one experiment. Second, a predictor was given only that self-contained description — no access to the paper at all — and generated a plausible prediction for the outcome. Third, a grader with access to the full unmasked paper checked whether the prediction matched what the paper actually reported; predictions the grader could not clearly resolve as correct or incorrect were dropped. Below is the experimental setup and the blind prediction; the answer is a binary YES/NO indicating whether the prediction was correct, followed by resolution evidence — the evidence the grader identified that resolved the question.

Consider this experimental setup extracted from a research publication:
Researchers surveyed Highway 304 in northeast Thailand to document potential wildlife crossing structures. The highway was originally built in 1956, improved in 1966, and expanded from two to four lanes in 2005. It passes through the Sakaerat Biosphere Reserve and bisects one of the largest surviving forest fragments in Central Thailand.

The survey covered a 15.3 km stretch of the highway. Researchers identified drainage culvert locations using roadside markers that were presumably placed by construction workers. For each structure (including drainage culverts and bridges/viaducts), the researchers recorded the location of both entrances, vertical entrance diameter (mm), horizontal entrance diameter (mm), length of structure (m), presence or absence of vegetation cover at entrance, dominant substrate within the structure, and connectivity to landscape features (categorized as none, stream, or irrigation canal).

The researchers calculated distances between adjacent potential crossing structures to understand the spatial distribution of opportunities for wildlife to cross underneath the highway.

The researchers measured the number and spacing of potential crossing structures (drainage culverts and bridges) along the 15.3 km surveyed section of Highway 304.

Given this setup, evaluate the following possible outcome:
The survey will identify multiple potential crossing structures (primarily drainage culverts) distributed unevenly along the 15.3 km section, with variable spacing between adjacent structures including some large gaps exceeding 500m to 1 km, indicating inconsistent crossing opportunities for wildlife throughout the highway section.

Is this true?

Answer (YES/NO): YES